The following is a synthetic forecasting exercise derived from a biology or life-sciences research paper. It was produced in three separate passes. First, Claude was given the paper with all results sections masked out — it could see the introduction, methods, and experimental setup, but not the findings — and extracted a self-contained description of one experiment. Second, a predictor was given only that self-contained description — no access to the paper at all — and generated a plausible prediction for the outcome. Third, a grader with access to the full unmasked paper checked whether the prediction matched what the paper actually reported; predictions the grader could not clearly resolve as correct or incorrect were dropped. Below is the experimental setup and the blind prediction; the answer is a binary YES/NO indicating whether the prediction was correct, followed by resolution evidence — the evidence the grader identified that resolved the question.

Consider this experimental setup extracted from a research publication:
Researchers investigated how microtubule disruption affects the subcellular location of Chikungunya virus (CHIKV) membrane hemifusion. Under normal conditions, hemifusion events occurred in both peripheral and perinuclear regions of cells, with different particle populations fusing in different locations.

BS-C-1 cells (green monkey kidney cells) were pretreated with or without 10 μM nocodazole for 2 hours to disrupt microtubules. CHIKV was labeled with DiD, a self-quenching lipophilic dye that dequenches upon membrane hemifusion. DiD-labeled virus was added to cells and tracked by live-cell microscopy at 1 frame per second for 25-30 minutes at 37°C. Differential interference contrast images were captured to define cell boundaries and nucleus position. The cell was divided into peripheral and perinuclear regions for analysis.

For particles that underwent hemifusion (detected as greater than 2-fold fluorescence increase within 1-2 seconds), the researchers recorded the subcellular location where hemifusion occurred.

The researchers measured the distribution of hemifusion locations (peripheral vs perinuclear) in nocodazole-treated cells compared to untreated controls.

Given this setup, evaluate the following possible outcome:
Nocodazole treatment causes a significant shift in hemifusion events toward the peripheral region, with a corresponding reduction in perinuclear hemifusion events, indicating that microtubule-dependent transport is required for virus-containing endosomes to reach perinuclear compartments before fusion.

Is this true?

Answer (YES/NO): YES